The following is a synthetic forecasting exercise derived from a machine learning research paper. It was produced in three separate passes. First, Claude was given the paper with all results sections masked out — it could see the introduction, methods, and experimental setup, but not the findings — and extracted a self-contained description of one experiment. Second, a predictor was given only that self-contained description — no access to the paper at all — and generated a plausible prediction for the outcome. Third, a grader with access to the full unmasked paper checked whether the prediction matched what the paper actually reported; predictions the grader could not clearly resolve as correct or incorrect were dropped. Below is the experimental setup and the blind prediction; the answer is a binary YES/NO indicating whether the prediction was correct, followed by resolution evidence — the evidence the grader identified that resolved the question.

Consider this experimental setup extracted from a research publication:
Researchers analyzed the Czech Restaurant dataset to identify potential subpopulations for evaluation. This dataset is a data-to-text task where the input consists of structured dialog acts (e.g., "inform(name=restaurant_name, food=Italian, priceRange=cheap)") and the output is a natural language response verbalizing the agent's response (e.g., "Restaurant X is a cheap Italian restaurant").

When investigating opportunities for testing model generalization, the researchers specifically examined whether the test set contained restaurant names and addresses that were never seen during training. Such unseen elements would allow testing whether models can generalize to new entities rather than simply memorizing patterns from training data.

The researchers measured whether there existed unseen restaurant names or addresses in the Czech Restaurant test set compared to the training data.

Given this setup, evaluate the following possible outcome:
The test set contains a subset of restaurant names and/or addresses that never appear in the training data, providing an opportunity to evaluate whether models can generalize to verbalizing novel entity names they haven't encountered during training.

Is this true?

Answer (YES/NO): NO